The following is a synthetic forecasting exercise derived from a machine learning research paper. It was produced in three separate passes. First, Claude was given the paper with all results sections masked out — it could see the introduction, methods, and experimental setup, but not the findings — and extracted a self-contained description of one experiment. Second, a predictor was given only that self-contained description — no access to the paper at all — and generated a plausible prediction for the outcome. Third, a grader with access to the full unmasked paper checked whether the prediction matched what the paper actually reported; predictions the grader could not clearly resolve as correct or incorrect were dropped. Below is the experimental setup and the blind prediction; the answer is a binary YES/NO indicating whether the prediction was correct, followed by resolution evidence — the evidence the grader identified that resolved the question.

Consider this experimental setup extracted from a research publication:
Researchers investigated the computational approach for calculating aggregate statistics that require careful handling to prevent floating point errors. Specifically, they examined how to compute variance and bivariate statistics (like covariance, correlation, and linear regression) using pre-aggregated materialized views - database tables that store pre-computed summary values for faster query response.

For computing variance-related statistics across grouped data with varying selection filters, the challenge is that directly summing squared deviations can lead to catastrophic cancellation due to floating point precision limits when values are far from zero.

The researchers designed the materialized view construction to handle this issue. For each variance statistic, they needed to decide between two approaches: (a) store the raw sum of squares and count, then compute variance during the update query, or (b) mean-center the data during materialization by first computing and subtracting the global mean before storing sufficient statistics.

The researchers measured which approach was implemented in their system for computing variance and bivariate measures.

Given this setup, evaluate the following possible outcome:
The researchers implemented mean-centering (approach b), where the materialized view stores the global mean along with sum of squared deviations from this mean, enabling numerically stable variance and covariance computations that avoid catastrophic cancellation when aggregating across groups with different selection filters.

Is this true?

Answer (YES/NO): YES